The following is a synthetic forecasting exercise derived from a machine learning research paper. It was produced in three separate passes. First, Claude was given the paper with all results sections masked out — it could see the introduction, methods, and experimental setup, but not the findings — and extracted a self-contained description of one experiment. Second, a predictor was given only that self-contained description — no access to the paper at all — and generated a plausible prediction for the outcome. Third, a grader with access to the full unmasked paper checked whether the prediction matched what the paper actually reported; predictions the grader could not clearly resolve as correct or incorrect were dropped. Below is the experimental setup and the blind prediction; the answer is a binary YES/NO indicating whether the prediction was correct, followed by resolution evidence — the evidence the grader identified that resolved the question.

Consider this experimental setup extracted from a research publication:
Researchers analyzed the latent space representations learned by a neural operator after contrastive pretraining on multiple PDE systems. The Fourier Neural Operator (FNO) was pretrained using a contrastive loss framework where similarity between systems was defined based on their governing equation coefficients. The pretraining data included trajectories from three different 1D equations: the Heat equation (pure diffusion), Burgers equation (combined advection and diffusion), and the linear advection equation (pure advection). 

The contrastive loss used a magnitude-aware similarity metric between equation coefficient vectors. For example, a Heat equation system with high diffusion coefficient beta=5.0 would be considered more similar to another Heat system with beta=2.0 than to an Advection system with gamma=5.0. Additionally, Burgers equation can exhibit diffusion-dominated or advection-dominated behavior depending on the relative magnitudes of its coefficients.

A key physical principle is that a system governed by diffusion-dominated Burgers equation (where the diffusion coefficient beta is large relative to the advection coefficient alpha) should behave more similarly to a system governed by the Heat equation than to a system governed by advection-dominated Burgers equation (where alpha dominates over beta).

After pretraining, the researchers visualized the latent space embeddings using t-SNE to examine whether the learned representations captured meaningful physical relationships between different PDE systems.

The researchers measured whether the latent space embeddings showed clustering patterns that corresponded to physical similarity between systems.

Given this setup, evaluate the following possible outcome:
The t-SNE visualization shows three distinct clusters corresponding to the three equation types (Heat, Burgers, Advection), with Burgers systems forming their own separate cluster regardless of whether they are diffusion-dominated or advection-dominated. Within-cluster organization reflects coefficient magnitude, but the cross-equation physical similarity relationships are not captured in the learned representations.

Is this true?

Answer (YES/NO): NO